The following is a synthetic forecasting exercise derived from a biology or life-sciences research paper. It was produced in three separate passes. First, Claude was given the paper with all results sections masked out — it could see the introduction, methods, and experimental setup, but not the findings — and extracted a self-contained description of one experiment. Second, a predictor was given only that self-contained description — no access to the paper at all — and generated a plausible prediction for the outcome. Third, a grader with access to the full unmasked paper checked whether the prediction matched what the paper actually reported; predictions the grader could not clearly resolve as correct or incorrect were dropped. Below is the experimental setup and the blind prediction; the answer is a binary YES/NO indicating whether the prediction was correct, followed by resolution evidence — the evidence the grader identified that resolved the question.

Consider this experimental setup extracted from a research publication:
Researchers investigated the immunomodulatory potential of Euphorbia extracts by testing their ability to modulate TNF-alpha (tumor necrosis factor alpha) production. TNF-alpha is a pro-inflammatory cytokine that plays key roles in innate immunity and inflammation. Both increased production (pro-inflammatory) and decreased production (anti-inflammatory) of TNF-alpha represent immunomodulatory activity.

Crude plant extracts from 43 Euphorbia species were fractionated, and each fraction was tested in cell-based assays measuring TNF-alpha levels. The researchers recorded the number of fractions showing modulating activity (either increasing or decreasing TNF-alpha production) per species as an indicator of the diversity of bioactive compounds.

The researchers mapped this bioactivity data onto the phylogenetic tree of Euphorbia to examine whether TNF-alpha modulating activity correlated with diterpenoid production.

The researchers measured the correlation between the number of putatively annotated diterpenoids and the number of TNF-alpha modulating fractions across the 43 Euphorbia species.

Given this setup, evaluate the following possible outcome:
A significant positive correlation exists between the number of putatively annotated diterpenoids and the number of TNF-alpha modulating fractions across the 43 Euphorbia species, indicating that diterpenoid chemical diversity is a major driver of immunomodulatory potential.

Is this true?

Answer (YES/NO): YES